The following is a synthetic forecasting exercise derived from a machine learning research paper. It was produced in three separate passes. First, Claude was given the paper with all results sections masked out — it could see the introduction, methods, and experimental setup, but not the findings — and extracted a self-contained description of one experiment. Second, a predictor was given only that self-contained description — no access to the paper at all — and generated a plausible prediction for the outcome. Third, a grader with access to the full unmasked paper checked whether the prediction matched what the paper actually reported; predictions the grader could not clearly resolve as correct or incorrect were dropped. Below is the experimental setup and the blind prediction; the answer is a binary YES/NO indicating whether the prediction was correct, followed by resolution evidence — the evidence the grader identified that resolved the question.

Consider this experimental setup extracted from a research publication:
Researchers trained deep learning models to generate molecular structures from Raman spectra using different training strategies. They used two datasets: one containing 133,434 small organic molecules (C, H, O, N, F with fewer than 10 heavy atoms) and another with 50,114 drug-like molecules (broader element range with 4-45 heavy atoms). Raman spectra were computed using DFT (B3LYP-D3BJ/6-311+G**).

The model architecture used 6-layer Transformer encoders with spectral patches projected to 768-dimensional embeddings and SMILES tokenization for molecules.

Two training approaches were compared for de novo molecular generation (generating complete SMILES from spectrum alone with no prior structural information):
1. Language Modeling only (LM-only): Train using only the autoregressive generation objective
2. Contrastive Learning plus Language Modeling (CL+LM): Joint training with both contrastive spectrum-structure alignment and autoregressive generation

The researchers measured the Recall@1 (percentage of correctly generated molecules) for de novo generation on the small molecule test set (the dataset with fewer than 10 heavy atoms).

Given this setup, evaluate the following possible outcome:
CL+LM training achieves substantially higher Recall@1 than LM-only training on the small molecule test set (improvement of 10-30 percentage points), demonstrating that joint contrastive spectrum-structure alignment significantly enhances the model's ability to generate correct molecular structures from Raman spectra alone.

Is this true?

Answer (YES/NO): NO